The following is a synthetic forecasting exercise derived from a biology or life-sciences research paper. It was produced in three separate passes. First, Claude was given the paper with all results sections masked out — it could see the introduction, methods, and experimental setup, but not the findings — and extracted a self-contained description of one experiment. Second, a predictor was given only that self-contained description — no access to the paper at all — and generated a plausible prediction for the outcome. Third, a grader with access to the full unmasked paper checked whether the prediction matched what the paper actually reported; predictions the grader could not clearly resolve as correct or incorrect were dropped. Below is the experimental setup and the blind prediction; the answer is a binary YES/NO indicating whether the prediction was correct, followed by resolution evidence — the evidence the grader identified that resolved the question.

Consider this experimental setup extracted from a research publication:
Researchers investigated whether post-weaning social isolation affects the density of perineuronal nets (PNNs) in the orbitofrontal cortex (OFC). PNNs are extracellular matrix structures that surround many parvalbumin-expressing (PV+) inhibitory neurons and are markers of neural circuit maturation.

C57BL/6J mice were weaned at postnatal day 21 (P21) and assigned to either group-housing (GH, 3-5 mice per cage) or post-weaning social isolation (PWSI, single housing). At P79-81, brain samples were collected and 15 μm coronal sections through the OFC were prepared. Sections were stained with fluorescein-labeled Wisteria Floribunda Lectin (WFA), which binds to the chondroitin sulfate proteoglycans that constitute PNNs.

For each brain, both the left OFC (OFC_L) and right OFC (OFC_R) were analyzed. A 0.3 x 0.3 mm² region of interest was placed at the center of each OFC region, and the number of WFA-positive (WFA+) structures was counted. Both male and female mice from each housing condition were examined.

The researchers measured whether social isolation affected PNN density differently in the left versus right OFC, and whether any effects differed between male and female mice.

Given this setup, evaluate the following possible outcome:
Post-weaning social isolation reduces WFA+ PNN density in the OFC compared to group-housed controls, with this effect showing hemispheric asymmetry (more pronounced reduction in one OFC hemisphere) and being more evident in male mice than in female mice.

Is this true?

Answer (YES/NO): NO